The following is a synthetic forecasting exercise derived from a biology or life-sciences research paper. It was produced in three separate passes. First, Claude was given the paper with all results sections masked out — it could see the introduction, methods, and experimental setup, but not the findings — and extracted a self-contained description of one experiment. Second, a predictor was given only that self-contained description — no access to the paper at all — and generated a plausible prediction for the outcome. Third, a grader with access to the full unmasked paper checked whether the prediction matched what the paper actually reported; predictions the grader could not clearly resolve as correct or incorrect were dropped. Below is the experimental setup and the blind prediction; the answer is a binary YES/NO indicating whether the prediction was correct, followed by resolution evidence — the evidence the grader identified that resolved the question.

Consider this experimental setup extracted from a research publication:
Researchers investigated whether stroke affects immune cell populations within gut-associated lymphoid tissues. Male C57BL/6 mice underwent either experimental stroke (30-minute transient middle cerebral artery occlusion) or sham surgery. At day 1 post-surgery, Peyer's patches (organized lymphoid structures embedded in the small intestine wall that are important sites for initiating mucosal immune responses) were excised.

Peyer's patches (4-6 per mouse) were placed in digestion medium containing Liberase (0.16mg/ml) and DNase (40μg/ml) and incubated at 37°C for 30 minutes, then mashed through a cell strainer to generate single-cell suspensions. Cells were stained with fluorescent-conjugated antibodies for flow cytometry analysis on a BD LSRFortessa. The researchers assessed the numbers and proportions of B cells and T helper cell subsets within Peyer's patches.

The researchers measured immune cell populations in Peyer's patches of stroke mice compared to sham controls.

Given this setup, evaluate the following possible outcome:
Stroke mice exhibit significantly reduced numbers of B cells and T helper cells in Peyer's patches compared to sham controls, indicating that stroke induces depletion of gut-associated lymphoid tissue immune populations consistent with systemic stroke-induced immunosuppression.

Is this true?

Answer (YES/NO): NO